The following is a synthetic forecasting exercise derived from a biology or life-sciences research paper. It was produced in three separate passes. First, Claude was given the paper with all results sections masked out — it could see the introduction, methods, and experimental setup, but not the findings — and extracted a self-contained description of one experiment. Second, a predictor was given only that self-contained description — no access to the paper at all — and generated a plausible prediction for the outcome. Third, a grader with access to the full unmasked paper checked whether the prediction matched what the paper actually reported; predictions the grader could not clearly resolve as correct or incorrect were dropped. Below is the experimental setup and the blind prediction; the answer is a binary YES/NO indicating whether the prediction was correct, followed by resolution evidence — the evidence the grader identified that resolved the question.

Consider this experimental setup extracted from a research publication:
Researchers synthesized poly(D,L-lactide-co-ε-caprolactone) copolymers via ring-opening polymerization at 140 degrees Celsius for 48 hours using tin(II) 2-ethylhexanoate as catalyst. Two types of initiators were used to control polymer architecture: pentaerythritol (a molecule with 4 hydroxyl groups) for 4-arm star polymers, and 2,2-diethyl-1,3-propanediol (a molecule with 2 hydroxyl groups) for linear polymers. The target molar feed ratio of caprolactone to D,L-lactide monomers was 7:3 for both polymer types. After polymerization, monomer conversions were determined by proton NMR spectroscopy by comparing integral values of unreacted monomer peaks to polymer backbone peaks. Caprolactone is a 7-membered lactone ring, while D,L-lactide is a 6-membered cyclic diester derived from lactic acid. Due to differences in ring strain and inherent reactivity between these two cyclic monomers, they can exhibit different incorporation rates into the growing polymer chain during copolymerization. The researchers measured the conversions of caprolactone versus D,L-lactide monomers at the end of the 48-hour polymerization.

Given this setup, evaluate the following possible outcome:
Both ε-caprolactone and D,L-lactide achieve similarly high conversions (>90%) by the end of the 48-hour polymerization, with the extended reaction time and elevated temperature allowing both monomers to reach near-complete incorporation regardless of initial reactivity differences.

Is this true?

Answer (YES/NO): NO